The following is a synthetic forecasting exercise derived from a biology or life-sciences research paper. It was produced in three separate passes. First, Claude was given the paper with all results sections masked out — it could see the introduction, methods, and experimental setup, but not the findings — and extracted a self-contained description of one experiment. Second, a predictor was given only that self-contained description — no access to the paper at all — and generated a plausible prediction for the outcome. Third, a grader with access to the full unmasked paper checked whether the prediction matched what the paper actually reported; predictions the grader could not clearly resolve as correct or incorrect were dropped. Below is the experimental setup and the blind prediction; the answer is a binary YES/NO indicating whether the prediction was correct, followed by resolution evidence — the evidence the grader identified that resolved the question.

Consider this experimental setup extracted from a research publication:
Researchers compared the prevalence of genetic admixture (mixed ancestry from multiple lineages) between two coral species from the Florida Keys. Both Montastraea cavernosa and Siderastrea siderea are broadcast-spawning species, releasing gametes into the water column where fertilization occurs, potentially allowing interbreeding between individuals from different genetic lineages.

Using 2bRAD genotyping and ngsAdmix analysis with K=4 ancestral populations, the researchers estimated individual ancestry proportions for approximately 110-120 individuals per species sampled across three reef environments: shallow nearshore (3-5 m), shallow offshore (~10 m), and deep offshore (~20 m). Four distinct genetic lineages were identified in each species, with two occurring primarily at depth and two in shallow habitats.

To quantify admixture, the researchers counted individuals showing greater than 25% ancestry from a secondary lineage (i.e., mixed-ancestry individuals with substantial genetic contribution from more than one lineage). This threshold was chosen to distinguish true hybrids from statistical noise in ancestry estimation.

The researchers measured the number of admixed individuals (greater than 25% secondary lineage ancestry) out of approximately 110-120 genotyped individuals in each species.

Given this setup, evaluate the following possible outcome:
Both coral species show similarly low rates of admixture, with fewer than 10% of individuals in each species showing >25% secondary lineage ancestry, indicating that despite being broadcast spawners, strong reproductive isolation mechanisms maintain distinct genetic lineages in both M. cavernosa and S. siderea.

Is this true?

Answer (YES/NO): NO